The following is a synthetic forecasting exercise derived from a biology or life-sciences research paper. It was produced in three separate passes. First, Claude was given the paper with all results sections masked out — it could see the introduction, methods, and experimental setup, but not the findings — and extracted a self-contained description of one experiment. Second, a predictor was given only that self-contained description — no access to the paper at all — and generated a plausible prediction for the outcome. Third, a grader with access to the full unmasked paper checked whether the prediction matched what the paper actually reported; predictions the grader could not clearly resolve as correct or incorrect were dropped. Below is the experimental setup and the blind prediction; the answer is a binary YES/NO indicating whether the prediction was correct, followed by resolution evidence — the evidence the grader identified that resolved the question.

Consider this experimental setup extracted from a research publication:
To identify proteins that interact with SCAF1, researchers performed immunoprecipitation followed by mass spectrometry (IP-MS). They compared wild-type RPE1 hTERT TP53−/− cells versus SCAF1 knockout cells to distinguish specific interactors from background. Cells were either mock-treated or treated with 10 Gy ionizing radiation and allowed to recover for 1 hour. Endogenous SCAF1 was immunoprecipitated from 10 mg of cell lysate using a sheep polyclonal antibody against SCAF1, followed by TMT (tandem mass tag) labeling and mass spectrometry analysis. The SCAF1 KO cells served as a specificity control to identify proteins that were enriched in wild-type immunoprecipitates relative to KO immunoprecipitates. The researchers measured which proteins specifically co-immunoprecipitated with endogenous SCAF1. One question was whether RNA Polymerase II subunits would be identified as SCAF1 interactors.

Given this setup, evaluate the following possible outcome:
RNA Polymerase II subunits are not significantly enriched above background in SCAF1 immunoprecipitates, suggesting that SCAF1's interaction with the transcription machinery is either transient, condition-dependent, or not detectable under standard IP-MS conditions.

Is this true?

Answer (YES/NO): NO